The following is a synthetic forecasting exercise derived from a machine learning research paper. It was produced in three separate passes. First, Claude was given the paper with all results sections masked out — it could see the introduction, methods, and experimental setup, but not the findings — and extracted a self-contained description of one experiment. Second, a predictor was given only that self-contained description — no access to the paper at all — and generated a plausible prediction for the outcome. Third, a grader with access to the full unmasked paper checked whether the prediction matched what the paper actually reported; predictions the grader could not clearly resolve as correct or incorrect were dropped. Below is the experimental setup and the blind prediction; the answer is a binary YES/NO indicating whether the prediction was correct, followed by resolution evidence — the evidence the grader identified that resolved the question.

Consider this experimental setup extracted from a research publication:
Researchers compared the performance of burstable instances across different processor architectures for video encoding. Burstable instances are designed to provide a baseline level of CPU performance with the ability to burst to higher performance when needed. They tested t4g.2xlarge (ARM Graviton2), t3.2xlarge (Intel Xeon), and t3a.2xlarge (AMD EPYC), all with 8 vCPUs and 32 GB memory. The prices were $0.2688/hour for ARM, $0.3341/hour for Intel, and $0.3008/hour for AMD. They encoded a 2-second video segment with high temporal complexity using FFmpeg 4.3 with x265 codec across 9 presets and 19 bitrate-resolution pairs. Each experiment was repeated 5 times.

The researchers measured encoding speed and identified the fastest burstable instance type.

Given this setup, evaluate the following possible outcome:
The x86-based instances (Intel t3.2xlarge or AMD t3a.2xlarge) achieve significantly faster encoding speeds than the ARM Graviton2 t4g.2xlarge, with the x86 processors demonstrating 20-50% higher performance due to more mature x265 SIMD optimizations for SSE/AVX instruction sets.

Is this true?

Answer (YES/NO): NO